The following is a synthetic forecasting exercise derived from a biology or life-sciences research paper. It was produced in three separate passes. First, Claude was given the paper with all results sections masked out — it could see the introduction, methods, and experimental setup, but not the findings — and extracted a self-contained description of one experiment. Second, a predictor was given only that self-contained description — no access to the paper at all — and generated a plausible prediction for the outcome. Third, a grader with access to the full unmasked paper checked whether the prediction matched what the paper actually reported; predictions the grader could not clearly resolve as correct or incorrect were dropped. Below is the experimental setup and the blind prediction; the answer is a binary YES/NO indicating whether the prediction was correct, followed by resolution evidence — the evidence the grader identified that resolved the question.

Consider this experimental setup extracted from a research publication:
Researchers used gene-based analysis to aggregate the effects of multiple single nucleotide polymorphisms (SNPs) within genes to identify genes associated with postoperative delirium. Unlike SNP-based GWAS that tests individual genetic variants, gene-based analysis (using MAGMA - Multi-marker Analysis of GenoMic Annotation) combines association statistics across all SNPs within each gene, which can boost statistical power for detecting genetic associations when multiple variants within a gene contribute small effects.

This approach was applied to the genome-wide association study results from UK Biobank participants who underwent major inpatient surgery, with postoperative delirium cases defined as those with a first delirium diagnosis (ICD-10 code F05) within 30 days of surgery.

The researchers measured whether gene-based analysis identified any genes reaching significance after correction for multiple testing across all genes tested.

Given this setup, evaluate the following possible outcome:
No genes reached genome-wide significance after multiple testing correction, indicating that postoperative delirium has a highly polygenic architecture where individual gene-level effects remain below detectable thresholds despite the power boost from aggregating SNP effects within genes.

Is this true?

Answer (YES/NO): NO